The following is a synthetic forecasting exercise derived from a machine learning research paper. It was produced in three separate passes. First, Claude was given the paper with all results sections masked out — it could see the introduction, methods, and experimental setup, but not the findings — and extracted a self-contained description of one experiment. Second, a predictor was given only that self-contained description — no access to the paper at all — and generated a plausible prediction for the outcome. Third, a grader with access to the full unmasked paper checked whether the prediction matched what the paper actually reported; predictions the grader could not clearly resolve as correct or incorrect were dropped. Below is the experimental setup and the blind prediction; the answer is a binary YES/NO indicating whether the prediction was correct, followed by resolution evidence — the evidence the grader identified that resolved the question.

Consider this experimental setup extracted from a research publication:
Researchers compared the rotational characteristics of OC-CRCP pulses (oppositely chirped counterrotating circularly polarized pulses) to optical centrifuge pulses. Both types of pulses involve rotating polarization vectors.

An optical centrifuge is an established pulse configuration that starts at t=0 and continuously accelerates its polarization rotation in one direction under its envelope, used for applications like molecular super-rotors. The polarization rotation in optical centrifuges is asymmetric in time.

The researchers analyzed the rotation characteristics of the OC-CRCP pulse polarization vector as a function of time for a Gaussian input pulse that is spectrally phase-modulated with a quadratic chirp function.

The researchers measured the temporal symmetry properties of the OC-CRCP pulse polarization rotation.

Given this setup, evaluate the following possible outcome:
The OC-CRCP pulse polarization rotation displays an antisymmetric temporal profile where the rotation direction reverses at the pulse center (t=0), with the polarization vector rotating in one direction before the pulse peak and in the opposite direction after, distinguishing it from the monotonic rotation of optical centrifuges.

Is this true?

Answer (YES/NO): YES